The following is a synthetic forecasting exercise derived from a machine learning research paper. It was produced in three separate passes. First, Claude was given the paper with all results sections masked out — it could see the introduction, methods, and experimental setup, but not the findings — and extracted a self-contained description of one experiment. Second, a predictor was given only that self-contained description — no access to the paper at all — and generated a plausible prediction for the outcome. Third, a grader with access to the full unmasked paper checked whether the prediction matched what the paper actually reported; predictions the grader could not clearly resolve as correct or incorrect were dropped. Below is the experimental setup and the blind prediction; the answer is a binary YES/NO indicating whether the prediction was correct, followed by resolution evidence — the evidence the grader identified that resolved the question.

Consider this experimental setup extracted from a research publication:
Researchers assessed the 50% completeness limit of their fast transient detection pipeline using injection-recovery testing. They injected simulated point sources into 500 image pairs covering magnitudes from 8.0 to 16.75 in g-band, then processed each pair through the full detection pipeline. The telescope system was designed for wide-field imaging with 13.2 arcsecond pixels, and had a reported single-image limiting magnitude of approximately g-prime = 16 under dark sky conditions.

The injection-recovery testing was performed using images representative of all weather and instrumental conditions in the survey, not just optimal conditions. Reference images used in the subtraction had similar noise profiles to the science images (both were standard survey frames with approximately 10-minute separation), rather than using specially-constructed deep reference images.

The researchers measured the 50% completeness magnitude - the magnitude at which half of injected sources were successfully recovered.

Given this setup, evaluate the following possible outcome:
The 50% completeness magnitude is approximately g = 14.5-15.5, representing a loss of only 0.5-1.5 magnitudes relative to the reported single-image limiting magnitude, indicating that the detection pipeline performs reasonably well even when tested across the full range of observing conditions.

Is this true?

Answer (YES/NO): NO